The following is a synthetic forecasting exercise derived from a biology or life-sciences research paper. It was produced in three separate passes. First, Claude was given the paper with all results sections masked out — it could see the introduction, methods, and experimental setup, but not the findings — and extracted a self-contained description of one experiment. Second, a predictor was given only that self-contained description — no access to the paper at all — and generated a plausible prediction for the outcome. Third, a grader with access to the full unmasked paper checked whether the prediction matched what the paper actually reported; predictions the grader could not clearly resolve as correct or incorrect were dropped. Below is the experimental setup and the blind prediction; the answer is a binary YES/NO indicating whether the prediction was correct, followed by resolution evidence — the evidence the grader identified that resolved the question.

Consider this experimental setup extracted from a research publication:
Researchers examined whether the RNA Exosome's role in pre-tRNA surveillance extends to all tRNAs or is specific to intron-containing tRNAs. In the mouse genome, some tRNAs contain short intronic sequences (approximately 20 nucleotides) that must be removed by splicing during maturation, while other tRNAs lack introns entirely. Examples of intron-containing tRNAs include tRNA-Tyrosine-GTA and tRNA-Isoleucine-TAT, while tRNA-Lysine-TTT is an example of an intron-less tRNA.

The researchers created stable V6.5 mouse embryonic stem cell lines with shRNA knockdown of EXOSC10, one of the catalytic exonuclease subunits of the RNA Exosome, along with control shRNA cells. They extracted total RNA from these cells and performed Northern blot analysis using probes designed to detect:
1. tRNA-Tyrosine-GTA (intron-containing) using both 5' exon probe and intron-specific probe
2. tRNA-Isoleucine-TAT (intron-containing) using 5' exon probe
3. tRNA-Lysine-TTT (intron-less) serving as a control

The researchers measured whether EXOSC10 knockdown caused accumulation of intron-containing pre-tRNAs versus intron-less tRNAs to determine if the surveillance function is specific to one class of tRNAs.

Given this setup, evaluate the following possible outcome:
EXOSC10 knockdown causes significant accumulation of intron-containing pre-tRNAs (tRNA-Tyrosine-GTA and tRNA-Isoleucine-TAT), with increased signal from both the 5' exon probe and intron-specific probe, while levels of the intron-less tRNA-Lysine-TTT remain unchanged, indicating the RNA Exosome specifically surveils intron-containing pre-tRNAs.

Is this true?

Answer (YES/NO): YES